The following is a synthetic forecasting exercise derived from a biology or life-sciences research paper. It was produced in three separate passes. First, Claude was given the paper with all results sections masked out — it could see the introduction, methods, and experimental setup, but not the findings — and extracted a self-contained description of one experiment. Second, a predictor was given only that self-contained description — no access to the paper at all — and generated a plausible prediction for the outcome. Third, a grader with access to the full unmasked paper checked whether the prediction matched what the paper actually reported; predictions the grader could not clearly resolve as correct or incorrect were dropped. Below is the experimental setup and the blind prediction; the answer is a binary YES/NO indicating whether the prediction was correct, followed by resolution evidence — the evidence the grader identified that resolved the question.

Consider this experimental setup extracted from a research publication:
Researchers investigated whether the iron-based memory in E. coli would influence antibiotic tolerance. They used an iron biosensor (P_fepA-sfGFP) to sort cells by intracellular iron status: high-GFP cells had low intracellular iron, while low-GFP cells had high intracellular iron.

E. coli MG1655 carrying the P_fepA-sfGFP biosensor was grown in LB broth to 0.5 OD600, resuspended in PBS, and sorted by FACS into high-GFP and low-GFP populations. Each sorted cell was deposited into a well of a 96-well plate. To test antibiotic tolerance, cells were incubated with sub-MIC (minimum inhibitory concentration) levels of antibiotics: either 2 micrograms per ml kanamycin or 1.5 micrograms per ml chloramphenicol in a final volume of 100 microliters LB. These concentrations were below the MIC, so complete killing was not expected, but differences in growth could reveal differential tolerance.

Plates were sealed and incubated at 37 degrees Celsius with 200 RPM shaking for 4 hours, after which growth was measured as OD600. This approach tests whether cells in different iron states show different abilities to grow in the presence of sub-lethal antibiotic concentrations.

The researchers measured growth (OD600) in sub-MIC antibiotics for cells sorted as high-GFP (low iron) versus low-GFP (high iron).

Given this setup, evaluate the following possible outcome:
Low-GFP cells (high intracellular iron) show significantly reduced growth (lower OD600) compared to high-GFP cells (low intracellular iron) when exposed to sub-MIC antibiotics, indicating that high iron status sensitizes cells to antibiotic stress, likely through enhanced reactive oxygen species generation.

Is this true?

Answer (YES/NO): YES